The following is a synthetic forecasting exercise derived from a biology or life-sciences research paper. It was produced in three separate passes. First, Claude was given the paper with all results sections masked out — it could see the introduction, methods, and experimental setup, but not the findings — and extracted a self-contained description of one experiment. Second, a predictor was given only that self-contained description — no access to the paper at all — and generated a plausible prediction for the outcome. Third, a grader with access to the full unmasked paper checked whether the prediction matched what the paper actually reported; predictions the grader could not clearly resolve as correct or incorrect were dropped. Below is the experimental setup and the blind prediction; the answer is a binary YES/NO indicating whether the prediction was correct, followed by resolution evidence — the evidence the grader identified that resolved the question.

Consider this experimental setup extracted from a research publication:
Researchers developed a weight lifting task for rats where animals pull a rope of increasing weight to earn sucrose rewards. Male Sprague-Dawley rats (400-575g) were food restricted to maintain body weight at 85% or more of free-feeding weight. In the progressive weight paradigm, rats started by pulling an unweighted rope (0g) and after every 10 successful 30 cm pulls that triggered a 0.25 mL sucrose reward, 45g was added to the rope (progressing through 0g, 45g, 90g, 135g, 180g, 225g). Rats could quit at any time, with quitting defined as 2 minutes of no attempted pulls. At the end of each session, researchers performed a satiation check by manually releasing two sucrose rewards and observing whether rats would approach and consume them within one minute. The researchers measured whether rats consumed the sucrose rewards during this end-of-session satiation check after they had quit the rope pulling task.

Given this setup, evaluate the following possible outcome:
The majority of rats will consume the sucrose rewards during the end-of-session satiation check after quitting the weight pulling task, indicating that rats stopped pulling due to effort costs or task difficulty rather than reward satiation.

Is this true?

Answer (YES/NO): YES